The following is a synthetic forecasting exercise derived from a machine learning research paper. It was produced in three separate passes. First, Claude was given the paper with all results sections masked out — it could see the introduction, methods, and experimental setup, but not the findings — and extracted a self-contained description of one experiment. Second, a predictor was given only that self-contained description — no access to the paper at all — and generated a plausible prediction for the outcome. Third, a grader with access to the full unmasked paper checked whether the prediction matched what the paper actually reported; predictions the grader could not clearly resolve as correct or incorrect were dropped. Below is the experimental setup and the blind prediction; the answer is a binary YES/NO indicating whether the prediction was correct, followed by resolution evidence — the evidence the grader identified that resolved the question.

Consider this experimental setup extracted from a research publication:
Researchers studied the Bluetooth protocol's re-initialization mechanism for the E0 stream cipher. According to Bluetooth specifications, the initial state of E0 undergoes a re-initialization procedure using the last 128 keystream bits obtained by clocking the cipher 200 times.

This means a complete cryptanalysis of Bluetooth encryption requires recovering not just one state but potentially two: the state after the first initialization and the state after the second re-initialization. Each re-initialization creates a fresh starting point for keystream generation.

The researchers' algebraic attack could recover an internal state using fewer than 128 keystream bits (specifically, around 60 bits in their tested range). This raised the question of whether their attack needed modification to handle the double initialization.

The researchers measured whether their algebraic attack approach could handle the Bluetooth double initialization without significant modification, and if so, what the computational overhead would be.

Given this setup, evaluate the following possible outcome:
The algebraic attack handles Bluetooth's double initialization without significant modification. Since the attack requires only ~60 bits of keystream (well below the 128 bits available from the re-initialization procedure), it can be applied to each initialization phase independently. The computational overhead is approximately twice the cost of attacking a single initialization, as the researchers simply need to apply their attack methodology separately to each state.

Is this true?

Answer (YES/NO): YES